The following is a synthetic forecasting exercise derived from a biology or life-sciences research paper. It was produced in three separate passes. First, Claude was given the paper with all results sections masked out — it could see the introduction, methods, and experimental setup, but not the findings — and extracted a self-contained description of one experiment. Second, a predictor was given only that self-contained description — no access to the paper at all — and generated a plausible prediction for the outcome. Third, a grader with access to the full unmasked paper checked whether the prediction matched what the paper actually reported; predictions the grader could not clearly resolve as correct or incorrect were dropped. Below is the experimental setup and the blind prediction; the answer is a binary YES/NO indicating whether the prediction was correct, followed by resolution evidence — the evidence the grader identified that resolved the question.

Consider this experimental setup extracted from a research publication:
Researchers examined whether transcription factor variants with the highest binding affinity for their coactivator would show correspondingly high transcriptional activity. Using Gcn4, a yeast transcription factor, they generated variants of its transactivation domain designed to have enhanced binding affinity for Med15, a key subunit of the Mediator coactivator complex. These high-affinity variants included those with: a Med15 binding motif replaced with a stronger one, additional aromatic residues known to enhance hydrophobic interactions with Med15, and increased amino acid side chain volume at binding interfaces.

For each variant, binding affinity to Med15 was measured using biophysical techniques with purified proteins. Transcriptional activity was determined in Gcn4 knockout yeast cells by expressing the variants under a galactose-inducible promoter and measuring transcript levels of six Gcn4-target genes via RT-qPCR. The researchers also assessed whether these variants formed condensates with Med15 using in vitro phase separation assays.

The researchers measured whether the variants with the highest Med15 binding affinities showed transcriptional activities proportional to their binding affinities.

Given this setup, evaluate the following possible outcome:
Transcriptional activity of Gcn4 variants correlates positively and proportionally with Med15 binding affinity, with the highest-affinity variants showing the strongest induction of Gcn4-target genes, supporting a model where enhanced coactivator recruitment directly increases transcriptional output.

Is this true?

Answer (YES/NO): NO